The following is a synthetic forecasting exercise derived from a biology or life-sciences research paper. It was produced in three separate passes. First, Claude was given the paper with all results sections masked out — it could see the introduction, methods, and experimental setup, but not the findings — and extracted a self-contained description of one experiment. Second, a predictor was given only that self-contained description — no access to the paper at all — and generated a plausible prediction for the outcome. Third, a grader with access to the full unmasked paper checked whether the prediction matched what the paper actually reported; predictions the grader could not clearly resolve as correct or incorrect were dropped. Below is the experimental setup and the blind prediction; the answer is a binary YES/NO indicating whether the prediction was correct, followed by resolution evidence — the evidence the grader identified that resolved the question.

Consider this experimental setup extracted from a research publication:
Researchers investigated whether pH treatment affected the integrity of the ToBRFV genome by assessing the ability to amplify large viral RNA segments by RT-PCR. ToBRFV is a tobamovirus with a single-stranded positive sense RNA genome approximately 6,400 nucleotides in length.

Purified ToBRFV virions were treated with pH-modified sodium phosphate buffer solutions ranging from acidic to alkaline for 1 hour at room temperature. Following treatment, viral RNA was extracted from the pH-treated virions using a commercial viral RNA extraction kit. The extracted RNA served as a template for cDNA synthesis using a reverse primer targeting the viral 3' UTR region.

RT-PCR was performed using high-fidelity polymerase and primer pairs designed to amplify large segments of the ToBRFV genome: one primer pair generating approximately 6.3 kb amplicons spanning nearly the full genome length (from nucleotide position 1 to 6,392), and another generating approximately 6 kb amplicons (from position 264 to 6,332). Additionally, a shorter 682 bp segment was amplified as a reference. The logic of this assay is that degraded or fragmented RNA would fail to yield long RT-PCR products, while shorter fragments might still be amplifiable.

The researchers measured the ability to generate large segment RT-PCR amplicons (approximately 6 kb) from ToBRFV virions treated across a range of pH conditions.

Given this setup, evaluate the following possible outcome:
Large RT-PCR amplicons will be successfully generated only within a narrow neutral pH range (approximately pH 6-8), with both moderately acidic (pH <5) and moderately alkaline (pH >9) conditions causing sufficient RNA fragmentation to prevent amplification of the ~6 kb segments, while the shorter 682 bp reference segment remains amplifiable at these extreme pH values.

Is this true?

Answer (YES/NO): NO